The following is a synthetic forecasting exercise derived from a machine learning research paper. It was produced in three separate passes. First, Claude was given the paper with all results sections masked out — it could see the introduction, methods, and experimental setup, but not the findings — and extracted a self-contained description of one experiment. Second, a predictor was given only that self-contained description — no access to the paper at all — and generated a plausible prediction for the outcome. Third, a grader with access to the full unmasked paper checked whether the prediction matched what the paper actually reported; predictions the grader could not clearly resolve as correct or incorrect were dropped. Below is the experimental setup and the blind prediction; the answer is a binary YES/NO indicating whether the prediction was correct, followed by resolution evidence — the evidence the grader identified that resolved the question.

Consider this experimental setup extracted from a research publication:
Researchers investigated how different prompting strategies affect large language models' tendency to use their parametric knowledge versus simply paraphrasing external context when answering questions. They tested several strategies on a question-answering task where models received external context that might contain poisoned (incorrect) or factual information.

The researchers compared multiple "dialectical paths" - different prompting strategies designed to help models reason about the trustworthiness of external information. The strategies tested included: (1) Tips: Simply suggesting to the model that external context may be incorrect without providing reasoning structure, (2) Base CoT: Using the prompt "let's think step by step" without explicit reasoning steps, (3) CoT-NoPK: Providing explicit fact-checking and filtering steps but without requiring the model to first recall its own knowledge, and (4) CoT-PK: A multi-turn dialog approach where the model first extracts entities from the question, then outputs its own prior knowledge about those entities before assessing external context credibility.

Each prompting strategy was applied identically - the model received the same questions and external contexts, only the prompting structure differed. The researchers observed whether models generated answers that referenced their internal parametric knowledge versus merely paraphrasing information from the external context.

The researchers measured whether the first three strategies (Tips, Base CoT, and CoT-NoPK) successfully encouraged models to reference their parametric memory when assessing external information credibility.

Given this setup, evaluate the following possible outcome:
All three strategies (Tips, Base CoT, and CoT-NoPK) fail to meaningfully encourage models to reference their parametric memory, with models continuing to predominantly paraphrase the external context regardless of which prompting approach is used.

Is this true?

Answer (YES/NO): YES